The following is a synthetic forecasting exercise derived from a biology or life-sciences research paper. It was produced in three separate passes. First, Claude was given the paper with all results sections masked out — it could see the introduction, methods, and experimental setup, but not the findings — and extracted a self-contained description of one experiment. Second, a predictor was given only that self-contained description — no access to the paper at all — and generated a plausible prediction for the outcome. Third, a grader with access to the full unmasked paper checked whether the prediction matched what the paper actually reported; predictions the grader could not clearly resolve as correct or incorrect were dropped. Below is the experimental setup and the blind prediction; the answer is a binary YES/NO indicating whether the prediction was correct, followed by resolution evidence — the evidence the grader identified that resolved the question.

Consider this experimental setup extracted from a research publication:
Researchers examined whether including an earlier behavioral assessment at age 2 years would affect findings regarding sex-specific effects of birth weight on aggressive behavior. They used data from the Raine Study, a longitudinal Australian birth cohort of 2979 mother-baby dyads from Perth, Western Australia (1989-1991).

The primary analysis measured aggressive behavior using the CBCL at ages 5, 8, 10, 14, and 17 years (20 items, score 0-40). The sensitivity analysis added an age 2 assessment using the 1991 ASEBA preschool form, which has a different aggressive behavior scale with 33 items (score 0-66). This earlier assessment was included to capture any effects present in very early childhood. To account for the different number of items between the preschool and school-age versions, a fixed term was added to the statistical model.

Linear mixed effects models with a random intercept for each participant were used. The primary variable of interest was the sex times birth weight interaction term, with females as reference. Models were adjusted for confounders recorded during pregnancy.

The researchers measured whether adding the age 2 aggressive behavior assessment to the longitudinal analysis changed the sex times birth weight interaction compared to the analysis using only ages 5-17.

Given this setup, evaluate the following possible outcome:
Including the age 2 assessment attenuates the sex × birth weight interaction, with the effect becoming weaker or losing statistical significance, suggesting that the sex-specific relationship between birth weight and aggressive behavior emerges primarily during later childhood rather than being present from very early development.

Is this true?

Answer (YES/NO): NO